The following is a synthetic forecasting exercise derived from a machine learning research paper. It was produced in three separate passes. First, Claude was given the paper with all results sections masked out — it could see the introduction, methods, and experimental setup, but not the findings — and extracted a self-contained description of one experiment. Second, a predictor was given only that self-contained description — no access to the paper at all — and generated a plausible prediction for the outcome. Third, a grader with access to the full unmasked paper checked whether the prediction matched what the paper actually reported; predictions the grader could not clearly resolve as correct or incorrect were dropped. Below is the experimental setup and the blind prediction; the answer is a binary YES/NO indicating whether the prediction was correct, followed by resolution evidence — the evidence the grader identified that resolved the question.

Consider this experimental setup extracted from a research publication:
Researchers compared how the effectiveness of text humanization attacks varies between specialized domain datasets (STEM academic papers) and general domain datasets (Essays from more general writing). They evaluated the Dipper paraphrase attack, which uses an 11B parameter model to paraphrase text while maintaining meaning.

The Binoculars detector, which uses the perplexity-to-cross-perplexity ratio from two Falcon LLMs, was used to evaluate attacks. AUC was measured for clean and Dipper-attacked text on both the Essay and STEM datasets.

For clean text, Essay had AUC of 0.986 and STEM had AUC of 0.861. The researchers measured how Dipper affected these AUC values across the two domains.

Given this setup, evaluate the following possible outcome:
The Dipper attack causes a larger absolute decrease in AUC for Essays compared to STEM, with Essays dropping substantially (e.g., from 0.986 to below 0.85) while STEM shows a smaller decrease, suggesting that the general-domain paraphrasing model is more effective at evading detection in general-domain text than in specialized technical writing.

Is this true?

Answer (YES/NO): NO